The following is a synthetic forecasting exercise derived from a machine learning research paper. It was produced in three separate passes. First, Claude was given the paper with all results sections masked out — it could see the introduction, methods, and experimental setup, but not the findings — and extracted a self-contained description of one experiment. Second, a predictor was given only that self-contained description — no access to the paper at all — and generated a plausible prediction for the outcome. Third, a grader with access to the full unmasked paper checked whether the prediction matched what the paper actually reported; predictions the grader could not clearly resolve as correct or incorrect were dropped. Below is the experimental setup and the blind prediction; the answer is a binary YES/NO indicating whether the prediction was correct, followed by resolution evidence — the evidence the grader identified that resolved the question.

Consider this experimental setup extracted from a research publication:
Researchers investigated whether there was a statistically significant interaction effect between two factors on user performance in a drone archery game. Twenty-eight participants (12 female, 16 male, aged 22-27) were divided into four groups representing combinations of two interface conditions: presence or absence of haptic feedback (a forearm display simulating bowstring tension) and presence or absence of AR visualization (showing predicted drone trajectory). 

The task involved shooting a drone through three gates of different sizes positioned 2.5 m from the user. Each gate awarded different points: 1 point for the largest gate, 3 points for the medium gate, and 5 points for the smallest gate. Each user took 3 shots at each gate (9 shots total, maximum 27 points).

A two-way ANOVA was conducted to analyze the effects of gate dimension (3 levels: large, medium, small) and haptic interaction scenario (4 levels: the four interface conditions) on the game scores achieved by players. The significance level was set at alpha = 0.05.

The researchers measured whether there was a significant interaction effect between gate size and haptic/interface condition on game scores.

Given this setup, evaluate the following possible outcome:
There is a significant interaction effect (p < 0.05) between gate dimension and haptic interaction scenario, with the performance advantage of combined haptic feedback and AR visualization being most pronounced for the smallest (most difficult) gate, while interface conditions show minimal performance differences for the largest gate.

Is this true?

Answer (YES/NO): NO